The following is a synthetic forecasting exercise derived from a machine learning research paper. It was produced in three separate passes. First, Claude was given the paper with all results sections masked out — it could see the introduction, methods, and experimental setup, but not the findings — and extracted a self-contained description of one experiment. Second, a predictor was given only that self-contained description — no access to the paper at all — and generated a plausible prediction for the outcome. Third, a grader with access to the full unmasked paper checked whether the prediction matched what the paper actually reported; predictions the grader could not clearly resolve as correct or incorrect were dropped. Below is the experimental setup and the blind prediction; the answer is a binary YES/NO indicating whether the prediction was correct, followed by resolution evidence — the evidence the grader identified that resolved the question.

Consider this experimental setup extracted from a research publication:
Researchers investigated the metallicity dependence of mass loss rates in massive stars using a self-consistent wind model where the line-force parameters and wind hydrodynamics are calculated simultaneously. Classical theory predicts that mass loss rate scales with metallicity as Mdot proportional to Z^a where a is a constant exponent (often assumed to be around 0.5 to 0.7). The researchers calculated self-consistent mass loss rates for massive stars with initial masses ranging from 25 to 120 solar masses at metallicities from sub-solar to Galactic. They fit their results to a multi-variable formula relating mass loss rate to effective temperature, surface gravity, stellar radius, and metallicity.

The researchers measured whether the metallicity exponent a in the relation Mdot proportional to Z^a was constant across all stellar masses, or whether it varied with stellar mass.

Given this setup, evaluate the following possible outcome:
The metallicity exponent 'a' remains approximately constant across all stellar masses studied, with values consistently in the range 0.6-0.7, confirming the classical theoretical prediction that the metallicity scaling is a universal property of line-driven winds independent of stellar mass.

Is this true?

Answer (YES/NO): NO